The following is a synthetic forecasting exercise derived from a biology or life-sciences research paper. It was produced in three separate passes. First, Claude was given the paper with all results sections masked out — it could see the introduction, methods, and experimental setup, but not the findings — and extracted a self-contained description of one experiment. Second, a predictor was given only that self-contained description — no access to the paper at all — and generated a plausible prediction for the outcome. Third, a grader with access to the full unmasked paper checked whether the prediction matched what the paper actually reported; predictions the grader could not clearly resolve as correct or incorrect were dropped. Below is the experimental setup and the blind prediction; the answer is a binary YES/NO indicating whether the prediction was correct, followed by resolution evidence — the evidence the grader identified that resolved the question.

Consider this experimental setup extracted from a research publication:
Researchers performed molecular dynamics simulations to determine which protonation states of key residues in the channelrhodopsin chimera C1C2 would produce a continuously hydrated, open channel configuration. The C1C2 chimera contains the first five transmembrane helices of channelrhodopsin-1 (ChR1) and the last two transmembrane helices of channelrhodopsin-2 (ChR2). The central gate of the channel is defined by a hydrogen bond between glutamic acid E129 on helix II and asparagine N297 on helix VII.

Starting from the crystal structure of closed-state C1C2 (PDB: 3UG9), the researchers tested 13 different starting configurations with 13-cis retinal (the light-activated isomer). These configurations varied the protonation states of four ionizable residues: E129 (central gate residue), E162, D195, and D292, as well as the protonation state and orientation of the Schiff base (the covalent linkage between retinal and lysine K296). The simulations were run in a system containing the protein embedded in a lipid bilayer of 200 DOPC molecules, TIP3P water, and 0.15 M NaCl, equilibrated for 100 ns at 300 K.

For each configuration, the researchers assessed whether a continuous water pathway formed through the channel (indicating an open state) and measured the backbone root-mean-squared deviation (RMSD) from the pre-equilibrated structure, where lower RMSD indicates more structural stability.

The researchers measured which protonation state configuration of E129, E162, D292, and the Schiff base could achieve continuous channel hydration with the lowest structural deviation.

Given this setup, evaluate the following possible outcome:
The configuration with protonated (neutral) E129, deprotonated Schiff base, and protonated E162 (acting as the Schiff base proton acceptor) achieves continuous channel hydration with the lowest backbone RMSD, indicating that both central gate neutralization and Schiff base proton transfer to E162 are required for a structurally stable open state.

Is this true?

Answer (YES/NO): NO